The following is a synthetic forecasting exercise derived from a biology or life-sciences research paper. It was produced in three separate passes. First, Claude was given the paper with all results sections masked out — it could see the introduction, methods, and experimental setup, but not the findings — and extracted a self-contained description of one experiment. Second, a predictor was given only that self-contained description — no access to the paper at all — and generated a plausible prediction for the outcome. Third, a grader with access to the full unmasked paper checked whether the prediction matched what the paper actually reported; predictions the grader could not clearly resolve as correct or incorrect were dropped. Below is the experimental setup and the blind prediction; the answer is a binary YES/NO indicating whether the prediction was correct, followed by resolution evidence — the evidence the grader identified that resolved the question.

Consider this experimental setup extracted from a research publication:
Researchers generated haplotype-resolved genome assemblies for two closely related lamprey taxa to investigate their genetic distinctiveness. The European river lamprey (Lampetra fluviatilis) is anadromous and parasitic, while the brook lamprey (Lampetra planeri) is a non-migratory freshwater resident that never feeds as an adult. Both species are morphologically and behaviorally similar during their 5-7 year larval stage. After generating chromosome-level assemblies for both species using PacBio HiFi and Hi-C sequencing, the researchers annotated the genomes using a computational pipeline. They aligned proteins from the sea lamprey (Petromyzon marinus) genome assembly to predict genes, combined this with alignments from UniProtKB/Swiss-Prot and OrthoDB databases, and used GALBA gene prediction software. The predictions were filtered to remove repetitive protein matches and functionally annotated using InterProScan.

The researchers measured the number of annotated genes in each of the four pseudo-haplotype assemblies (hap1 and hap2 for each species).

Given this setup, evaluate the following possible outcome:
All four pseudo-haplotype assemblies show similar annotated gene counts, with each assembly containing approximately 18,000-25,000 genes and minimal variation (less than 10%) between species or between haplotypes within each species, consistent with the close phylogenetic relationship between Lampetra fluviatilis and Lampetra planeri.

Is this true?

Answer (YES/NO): NO